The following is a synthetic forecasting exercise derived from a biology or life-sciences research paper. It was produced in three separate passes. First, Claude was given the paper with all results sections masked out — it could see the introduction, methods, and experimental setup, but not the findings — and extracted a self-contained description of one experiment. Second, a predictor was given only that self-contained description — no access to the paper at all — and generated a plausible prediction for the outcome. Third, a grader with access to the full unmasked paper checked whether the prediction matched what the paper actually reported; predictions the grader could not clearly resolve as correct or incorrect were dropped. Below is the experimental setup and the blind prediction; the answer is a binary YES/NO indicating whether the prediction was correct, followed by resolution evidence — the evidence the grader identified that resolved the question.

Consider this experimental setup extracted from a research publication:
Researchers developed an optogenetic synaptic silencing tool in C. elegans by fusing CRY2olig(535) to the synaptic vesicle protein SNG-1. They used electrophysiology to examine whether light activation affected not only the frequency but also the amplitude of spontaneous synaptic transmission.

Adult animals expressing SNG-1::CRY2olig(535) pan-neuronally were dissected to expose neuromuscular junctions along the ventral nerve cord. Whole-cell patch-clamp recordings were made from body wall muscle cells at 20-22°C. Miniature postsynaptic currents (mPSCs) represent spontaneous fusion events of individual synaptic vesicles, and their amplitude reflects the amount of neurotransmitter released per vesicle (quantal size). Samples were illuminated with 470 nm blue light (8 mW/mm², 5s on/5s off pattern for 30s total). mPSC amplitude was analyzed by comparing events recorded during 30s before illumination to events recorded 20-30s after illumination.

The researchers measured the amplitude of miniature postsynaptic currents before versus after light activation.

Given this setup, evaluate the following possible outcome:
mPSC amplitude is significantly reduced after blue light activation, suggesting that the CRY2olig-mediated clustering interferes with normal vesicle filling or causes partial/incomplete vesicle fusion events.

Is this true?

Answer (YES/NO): NO